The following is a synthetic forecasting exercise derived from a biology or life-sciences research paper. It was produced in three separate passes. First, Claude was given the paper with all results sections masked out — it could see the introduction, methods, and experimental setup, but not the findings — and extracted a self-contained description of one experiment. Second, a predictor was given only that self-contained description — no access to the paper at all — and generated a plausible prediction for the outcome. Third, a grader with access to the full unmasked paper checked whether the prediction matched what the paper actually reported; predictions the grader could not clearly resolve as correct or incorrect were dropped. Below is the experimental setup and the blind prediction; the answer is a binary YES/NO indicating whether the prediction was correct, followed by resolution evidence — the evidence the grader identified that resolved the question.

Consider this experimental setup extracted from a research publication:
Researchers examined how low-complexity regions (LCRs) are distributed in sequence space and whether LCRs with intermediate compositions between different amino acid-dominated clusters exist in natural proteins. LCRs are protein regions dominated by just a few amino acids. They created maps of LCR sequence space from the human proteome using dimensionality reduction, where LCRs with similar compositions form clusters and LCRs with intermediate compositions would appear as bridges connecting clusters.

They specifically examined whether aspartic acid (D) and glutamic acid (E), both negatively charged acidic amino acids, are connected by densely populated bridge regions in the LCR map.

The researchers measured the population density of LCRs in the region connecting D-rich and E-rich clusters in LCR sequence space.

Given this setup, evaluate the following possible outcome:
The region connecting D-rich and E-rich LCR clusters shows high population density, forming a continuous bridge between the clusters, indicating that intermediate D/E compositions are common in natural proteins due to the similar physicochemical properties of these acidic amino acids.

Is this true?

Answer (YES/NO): YES